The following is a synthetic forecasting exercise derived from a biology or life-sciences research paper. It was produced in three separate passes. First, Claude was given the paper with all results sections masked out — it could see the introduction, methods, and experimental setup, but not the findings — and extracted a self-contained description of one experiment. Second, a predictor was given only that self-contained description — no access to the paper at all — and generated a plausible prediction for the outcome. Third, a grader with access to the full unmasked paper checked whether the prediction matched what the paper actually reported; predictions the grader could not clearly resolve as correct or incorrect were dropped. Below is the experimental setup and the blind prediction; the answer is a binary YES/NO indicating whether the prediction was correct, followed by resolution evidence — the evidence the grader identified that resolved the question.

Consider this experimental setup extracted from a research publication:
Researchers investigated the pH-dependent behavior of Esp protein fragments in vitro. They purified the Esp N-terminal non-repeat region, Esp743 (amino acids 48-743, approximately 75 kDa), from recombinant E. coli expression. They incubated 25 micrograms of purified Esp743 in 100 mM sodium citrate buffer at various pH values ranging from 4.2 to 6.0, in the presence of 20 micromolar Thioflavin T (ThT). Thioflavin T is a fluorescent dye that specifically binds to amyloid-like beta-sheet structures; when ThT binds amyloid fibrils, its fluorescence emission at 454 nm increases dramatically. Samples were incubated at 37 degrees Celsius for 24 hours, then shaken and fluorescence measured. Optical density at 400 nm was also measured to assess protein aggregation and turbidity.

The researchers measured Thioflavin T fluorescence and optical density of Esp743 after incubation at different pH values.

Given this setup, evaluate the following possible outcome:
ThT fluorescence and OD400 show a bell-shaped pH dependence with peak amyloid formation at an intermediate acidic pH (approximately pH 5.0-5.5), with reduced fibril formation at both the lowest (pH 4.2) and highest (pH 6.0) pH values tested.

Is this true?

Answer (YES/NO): NO